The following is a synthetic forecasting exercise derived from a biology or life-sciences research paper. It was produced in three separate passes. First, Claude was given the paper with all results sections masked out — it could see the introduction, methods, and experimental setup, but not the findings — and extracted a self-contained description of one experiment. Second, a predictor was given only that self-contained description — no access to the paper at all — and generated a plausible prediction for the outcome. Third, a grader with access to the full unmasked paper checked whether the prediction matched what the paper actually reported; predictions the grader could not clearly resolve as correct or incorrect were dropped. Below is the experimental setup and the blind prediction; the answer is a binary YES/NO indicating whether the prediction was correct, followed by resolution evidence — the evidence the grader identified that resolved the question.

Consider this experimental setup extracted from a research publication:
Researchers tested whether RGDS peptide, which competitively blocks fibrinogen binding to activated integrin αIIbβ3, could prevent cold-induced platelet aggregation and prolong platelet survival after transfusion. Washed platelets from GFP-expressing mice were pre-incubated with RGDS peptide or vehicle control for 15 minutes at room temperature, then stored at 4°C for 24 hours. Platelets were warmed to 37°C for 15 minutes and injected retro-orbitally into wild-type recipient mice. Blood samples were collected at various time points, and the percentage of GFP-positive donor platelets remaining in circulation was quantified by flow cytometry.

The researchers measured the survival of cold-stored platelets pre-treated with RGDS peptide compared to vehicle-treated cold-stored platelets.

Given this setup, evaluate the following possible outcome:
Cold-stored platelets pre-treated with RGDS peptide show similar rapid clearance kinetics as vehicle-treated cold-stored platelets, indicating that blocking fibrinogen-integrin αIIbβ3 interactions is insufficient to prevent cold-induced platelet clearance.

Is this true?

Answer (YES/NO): NO